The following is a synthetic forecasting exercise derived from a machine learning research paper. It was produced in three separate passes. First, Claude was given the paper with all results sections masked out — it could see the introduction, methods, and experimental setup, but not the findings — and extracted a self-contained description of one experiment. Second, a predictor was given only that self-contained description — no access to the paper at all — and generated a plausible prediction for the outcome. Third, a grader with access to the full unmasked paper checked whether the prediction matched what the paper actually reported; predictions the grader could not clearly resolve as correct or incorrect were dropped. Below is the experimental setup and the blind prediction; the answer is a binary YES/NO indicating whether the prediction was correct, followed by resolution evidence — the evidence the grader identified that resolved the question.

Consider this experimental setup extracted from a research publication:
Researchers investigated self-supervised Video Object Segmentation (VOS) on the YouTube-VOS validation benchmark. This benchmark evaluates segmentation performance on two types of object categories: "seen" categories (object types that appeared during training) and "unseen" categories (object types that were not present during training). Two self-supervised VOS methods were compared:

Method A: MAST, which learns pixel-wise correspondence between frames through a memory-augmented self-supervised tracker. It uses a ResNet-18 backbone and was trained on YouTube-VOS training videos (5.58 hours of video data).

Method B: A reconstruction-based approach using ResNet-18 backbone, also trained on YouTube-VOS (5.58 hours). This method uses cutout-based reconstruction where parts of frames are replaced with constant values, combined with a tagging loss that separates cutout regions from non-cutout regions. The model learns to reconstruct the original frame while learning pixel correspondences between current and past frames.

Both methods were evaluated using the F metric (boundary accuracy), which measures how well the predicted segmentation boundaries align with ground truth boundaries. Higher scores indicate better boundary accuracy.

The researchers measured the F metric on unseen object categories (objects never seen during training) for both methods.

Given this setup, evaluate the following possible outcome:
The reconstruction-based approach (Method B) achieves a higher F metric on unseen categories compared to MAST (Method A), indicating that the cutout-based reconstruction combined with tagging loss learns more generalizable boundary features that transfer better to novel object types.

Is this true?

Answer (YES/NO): NO